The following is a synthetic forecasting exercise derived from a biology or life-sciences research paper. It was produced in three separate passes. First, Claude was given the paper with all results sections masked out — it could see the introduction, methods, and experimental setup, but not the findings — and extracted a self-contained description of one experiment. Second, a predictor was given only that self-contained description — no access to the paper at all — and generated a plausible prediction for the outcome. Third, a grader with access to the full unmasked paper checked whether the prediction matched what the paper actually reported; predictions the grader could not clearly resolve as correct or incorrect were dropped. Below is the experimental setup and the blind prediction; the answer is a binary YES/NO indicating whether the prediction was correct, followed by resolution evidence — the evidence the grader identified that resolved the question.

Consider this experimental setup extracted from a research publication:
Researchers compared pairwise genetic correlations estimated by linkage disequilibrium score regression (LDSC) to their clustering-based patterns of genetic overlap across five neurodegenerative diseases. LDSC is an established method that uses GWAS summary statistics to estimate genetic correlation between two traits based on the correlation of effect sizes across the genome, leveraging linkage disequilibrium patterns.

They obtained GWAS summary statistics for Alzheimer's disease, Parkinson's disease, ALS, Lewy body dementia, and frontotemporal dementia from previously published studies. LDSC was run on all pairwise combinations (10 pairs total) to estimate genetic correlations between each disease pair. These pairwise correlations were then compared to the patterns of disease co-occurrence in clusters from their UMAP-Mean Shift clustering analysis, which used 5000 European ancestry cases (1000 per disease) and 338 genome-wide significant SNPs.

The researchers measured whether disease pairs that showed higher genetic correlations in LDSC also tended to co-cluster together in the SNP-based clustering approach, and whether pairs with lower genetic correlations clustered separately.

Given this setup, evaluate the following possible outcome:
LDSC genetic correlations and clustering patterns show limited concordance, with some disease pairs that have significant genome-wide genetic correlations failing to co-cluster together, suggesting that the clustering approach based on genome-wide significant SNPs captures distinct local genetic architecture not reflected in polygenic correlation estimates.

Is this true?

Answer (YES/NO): NO